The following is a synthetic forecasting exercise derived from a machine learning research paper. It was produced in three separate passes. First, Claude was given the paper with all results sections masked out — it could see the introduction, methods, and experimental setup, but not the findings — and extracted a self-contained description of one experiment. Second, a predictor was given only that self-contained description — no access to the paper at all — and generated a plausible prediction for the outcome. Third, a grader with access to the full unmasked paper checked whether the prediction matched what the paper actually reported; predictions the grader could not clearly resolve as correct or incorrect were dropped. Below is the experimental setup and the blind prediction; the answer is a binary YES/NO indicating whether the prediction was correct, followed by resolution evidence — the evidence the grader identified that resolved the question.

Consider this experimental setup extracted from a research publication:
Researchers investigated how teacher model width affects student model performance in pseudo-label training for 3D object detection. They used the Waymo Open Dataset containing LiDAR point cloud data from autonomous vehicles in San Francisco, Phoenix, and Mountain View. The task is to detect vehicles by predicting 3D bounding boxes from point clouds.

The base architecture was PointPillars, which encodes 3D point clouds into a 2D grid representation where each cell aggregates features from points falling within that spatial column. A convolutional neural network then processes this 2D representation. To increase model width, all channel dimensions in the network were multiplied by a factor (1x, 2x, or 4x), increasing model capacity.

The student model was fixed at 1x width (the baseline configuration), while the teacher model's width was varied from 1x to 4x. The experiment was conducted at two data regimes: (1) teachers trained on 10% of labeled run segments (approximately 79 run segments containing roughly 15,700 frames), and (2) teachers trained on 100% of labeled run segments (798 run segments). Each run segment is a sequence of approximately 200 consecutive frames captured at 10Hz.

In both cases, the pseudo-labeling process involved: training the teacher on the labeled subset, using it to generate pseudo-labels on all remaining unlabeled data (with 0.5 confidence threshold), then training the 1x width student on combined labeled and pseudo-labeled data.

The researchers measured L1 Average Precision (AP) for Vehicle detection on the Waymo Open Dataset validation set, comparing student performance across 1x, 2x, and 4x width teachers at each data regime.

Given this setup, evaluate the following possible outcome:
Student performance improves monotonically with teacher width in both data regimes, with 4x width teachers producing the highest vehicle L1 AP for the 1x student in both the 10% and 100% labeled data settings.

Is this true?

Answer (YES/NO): NO